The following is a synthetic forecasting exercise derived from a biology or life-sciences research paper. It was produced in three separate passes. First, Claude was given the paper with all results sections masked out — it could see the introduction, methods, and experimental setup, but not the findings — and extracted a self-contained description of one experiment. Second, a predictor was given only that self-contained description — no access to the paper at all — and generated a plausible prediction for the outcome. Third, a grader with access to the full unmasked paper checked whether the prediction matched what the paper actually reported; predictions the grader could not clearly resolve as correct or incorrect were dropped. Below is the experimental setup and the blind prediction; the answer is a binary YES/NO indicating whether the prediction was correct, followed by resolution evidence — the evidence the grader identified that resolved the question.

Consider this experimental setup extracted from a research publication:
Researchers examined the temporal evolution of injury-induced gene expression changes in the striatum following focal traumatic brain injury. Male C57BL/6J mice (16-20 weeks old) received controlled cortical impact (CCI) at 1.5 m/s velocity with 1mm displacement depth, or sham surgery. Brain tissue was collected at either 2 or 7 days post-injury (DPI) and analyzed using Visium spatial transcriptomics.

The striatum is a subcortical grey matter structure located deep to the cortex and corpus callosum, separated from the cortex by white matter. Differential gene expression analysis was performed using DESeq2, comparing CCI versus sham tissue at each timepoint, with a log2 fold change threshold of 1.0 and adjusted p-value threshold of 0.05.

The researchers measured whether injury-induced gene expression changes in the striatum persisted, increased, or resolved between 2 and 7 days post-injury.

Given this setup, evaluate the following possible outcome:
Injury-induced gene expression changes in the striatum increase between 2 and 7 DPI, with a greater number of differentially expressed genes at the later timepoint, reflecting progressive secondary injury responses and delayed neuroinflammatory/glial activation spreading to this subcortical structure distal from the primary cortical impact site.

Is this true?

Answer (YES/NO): NO